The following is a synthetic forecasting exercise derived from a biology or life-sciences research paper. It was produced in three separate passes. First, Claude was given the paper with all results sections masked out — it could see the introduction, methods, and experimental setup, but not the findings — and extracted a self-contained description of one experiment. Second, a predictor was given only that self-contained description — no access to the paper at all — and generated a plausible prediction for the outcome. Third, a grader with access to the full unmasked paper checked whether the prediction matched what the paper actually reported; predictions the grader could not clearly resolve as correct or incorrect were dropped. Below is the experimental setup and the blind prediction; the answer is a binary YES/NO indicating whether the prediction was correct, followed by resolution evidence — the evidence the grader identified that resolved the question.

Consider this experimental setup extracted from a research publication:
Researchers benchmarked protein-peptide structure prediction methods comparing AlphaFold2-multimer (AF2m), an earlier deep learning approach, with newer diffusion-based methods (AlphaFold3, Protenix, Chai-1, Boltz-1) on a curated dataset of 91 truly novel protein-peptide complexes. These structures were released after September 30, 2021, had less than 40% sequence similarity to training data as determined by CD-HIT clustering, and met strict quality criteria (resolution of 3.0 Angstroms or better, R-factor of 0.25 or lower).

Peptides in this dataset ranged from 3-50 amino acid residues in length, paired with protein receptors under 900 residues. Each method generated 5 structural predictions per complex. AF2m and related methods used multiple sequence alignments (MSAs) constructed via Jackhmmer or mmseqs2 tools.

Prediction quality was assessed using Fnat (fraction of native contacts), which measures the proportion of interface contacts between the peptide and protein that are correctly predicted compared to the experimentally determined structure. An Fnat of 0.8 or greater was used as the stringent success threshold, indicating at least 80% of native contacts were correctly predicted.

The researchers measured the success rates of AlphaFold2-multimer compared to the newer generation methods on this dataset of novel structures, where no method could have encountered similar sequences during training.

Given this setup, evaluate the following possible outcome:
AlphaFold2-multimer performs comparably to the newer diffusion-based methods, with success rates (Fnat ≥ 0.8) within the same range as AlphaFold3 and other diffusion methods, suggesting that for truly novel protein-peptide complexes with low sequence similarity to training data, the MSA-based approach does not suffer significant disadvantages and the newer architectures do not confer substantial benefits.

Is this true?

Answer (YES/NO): YES